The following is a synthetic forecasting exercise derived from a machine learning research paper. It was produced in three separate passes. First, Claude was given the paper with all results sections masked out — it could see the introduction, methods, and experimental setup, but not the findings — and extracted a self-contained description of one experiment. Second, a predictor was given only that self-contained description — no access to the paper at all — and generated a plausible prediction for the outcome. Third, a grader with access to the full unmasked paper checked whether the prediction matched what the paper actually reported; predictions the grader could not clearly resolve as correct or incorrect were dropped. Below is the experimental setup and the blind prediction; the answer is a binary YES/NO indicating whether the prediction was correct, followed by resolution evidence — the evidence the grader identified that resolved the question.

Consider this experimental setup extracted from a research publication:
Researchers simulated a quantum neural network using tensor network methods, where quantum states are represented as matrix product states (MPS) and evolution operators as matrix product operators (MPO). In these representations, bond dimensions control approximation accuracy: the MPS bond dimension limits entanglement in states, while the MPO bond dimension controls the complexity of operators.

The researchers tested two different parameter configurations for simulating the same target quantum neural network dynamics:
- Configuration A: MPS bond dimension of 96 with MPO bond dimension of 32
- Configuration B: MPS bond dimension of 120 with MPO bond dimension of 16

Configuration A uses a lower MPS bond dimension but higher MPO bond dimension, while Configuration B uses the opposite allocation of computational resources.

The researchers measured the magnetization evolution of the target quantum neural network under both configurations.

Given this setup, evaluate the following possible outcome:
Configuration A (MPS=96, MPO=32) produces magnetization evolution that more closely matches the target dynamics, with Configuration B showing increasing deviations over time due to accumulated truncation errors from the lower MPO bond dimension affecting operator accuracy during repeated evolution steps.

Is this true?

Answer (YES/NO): NO